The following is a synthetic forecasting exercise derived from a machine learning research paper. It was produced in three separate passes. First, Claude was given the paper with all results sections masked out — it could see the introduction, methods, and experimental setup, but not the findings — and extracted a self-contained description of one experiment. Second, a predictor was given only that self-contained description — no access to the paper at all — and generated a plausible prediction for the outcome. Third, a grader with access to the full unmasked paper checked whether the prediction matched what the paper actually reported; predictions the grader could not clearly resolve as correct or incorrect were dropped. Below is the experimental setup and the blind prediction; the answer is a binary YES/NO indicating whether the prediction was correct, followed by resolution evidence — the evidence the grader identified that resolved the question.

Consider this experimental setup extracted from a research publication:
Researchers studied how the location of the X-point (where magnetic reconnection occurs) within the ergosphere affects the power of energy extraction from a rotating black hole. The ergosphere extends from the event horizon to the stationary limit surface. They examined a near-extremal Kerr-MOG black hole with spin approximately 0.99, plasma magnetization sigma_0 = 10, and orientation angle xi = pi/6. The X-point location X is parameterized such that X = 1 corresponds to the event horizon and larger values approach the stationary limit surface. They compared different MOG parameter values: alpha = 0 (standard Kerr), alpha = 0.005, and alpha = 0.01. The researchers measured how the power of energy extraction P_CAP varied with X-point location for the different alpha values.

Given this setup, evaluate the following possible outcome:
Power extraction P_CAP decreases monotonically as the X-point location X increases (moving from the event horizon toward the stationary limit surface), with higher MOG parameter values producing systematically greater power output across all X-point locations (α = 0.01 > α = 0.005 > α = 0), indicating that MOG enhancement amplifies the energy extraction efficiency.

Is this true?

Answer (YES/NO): NO